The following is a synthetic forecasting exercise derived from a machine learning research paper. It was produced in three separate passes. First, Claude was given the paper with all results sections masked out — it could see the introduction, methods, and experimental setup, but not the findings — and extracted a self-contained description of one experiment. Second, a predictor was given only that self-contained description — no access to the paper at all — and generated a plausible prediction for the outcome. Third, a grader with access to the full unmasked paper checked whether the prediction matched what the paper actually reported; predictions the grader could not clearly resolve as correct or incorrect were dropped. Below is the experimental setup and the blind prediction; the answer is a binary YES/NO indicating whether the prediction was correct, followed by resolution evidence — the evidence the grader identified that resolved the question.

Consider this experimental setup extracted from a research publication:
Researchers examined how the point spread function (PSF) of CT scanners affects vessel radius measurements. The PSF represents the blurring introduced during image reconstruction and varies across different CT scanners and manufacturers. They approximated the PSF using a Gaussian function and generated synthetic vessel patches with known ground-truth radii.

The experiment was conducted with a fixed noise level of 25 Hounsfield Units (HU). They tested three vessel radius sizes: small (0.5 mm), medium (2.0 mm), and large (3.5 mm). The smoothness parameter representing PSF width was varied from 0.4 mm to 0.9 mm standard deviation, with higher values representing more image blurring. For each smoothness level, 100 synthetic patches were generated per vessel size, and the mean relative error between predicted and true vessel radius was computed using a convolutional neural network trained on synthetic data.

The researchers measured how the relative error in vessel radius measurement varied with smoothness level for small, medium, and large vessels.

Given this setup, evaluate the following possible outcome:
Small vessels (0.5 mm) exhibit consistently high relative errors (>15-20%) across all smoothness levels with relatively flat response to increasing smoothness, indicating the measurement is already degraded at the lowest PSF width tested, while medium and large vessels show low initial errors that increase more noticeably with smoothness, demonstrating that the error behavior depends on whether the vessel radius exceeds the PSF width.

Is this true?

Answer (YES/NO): NO